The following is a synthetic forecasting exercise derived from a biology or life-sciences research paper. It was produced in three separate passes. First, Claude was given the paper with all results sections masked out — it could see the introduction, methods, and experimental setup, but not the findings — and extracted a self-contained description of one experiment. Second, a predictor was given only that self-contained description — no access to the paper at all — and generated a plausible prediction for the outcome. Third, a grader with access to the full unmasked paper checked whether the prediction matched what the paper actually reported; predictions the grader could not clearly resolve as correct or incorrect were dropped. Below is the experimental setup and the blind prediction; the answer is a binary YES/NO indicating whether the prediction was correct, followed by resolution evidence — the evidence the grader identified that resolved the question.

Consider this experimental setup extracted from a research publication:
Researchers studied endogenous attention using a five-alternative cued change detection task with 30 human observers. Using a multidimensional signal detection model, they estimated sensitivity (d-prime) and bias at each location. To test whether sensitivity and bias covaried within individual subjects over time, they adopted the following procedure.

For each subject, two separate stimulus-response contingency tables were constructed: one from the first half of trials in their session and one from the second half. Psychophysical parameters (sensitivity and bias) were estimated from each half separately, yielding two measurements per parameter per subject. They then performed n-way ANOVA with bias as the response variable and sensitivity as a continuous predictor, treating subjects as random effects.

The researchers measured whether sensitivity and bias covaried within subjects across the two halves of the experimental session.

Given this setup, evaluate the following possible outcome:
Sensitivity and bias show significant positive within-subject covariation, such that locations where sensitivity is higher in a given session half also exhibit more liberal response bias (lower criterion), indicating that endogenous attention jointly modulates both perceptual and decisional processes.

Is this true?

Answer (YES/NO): NO